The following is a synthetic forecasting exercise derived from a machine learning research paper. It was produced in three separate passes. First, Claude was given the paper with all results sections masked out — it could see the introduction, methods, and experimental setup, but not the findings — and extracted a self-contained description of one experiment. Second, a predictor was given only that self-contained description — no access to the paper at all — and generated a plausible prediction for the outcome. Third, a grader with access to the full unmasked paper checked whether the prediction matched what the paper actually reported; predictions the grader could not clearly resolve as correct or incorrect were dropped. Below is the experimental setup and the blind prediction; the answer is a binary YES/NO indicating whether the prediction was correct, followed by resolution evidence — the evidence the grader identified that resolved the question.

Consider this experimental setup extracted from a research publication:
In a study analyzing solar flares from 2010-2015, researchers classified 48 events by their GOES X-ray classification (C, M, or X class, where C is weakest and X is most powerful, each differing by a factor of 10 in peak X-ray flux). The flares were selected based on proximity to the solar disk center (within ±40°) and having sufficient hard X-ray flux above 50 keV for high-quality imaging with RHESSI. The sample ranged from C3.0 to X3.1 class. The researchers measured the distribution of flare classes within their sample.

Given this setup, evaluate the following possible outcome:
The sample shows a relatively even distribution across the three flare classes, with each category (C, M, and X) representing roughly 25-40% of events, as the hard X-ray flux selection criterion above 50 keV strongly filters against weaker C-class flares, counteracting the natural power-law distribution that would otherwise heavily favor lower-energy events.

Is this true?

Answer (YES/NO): NO